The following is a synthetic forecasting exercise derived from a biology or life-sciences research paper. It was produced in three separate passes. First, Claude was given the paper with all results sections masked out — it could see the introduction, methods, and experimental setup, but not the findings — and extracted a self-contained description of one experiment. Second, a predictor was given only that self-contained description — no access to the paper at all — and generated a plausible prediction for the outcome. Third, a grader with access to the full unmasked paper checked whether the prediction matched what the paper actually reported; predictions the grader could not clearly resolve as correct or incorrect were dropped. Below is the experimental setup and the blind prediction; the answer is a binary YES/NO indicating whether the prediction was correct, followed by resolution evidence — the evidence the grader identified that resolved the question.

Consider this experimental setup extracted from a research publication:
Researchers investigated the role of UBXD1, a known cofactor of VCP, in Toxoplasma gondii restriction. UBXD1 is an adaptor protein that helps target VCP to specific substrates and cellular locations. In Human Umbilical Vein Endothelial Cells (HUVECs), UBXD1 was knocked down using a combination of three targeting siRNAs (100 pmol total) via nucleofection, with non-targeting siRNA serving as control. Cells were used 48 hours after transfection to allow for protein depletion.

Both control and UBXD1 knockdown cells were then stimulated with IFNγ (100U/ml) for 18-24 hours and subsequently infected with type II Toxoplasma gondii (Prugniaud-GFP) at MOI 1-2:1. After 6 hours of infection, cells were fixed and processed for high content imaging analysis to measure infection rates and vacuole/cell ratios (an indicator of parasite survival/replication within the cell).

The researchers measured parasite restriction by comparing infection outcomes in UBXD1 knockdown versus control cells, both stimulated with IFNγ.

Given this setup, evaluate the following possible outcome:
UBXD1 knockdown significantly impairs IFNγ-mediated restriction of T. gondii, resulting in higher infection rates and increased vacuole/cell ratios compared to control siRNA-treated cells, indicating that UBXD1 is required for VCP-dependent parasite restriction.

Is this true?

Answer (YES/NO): YES